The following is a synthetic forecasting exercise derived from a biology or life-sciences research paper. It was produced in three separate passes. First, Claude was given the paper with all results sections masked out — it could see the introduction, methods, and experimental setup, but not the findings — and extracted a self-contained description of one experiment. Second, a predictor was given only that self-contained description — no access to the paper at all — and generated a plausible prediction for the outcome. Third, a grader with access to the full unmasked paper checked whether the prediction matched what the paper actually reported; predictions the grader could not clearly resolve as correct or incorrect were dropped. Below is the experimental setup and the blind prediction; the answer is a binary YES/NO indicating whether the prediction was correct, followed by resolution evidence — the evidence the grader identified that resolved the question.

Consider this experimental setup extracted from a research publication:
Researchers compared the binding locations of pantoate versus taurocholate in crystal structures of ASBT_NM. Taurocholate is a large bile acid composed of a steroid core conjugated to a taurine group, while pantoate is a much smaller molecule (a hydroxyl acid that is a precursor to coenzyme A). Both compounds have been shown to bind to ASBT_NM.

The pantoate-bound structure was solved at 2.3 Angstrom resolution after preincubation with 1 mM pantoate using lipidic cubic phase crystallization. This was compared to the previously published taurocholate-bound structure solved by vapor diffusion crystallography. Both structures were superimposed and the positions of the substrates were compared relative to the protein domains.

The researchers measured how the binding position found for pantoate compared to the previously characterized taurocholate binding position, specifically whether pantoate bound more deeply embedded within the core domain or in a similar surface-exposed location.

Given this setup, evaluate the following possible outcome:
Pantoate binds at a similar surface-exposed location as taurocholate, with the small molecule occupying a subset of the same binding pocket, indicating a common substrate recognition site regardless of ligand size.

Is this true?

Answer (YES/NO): NO